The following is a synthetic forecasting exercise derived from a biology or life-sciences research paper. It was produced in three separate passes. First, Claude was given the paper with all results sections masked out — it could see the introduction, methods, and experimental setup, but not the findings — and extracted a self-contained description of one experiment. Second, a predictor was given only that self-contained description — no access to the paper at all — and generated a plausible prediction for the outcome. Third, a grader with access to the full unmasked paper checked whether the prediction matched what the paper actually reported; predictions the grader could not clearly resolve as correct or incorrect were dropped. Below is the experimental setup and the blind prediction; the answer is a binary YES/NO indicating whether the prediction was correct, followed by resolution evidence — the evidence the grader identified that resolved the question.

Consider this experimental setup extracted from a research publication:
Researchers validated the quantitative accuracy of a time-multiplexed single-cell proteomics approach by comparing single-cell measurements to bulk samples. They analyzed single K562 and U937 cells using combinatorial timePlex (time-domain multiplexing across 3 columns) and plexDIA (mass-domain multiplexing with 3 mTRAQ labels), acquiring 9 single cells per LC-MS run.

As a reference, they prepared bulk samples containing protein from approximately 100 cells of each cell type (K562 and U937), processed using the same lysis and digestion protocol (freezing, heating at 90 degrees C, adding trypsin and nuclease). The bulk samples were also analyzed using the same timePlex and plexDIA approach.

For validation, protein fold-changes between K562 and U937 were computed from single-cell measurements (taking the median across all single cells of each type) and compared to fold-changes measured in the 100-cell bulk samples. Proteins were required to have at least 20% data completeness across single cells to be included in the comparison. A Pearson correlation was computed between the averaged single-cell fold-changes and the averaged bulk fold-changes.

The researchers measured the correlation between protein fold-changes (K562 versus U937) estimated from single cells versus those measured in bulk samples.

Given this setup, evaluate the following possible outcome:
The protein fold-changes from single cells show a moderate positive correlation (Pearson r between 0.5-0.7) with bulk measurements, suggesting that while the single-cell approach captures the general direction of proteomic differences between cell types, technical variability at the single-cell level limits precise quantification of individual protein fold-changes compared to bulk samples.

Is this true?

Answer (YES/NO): NO